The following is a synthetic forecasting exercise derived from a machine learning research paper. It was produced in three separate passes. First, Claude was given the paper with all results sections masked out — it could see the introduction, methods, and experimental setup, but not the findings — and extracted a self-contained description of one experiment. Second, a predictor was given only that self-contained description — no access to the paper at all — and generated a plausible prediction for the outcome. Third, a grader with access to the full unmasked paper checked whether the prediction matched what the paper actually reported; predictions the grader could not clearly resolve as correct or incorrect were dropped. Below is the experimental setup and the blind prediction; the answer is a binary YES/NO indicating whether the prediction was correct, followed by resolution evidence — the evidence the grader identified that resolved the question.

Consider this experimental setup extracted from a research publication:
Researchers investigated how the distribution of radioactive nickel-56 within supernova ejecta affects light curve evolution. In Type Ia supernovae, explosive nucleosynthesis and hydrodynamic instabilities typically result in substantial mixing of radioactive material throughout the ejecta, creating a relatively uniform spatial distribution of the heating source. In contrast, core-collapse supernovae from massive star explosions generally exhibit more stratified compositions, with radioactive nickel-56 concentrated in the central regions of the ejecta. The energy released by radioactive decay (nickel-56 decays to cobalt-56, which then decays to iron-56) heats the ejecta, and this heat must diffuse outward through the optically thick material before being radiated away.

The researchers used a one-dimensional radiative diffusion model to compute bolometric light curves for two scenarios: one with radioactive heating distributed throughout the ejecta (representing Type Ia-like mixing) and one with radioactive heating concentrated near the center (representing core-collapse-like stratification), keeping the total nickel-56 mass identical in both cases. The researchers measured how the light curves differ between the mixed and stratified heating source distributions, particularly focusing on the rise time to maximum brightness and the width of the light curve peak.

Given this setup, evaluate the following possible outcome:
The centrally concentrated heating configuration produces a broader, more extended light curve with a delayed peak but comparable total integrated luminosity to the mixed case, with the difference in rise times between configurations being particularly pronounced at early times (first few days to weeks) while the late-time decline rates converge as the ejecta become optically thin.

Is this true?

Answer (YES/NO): NO